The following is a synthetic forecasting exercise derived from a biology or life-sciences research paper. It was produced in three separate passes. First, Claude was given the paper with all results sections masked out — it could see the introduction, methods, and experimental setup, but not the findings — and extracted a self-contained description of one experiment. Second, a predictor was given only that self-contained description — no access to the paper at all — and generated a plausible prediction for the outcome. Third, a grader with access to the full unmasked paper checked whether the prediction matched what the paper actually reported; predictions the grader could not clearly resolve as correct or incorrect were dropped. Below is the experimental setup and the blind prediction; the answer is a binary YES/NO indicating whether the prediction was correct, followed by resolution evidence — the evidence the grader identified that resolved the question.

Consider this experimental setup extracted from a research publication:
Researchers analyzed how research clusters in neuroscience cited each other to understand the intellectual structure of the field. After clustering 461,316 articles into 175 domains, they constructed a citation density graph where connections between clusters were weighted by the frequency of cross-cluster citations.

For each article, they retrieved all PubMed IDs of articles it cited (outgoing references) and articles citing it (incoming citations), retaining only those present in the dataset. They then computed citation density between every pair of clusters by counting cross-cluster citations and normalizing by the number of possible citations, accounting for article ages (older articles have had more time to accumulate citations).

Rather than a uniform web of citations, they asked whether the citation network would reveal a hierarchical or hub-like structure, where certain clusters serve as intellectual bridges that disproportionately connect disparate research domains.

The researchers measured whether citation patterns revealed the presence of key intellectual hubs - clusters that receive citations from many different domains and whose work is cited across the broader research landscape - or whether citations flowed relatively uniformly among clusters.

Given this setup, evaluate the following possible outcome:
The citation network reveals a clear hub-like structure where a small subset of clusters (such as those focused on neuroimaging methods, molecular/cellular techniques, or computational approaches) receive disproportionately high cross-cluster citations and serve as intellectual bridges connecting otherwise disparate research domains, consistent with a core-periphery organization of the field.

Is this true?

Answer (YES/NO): YES